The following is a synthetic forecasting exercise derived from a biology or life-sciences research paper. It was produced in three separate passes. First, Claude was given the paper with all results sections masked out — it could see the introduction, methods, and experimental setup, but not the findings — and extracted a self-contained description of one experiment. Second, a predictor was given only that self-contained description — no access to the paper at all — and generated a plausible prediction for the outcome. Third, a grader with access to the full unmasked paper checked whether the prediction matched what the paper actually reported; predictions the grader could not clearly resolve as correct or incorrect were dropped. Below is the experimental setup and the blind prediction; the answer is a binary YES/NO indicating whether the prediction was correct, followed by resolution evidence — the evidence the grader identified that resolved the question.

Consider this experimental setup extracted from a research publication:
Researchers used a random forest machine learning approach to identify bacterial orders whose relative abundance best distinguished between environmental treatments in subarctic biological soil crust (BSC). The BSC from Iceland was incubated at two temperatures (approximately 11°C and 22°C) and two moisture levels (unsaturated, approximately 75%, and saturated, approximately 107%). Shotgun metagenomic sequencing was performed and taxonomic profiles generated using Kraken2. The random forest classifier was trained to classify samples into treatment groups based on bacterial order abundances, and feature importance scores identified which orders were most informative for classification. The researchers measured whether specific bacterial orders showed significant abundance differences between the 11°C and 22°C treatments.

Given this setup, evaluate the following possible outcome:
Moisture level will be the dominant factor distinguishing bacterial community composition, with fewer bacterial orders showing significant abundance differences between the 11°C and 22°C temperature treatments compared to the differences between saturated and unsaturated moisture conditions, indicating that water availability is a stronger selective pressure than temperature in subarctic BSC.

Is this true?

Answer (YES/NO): NO